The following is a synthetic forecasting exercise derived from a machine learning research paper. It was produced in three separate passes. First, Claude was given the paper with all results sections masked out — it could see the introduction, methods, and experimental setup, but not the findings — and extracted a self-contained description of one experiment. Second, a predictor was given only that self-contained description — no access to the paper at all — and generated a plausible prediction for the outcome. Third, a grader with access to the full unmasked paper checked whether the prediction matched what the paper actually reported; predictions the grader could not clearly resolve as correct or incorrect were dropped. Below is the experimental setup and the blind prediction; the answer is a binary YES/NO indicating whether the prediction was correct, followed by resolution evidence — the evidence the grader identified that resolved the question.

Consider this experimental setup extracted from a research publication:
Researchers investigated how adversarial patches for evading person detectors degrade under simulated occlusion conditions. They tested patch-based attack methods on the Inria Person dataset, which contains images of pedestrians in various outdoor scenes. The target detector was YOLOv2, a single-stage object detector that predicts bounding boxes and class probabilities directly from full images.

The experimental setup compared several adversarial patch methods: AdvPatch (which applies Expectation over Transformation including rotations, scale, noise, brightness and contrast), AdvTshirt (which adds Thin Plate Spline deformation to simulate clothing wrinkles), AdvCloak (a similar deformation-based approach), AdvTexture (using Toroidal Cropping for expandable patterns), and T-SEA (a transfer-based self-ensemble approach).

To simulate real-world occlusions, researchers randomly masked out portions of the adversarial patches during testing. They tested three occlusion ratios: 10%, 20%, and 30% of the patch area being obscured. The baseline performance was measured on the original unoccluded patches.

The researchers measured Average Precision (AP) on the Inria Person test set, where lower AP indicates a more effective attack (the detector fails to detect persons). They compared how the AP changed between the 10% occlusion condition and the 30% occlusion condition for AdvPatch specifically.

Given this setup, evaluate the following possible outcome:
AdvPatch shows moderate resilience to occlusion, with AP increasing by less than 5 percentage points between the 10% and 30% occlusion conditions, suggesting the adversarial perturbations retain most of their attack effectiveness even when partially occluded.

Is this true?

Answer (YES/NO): NO